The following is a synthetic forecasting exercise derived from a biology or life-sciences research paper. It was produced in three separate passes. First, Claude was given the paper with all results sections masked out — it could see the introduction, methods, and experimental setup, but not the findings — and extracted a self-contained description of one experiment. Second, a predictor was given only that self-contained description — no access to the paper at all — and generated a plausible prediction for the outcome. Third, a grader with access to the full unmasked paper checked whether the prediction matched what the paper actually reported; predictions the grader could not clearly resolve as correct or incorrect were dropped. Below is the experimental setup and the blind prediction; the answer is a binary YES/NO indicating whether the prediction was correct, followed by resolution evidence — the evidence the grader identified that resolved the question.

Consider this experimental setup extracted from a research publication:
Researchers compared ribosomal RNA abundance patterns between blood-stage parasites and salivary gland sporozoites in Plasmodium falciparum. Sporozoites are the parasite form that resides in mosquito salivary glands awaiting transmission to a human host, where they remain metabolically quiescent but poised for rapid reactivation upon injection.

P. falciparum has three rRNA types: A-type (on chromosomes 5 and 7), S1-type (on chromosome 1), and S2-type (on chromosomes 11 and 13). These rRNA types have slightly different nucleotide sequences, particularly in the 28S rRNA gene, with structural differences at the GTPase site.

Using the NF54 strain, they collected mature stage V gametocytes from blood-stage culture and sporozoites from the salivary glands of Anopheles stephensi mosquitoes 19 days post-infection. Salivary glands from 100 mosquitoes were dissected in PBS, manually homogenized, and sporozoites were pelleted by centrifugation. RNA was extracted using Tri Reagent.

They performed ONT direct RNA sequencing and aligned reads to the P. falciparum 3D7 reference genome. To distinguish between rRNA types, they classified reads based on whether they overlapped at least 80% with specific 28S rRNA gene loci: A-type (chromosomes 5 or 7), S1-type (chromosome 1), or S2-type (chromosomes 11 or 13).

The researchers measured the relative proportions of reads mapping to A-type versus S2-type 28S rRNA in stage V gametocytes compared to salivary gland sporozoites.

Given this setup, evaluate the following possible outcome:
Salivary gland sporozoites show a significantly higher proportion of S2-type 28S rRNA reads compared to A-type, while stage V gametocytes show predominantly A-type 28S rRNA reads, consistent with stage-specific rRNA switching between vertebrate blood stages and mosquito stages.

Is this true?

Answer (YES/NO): NO